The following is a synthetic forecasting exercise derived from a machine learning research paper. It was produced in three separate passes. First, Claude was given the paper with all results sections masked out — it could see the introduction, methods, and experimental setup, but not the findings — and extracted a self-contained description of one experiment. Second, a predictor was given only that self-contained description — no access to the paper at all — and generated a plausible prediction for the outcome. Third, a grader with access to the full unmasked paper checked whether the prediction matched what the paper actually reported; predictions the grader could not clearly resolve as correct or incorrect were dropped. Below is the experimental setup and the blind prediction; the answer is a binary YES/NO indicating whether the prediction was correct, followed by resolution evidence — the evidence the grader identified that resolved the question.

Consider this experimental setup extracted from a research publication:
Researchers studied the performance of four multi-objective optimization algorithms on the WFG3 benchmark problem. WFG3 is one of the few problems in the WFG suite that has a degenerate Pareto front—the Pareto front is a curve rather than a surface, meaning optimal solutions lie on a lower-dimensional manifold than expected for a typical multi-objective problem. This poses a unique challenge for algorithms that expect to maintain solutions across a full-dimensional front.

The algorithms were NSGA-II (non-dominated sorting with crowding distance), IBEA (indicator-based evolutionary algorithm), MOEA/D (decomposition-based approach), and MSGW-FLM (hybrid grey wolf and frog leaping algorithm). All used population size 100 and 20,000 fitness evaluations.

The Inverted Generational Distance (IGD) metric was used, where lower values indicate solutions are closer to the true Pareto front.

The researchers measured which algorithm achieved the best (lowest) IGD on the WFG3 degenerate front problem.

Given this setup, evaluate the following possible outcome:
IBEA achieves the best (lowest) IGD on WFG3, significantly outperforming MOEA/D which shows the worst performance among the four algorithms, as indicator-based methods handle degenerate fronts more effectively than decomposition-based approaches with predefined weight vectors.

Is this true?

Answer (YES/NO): NO